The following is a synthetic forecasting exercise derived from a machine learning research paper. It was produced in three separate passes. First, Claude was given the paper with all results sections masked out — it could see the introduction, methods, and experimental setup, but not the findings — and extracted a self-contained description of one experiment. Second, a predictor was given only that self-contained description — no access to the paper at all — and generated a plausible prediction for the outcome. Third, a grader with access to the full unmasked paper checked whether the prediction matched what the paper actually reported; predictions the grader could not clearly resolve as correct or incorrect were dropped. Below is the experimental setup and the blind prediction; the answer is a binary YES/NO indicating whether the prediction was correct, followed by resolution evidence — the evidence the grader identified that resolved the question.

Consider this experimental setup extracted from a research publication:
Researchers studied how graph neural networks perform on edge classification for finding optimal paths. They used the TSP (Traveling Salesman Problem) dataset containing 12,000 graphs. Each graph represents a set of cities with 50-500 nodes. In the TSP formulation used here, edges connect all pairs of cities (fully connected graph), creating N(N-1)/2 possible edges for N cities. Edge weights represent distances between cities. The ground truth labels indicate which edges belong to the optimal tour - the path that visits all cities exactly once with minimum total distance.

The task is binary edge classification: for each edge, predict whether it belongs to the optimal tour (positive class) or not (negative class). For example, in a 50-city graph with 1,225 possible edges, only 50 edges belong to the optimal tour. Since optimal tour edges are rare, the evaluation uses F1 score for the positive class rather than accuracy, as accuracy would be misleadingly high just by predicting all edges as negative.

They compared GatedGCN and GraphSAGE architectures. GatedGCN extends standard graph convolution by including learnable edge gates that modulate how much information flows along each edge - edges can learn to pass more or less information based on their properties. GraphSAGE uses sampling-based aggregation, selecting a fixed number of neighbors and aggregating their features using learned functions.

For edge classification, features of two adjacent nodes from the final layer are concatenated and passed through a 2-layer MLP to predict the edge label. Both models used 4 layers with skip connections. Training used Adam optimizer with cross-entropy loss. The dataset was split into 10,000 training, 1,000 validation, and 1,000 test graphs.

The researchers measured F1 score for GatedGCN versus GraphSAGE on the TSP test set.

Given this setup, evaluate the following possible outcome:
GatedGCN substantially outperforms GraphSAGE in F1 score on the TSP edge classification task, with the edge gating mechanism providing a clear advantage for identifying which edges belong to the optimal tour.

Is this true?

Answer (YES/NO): YES